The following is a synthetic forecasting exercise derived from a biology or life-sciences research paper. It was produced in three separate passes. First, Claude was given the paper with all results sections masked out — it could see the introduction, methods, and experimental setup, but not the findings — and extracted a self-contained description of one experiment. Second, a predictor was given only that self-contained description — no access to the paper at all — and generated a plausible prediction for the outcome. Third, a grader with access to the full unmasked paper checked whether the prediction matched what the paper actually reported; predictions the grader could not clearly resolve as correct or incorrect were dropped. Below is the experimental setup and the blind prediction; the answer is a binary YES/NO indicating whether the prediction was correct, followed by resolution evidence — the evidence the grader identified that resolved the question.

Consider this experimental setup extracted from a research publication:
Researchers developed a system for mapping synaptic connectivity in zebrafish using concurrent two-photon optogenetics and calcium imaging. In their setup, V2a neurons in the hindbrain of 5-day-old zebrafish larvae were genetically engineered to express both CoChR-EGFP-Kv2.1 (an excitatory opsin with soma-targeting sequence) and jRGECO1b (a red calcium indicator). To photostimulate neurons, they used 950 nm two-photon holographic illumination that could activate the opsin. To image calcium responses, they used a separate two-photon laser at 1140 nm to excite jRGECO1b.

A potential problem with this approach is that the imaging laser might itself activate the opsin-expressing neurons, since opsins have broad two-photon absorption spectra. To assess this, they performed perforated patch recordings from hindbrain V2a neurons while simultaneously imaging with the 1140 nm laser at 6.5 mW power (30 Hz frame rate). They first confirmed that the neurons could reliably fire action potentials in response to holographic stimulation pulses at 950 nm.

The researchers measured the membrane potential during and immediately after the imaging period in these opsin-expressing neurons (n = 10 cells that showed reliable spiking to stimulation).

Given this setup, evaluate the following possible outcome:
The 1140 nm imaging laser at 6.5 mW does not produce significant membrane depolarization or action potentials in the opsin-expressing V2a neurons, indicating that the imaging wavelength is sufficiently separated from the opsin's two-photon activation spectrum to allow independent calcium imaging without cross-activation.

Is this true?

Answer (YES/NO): YES